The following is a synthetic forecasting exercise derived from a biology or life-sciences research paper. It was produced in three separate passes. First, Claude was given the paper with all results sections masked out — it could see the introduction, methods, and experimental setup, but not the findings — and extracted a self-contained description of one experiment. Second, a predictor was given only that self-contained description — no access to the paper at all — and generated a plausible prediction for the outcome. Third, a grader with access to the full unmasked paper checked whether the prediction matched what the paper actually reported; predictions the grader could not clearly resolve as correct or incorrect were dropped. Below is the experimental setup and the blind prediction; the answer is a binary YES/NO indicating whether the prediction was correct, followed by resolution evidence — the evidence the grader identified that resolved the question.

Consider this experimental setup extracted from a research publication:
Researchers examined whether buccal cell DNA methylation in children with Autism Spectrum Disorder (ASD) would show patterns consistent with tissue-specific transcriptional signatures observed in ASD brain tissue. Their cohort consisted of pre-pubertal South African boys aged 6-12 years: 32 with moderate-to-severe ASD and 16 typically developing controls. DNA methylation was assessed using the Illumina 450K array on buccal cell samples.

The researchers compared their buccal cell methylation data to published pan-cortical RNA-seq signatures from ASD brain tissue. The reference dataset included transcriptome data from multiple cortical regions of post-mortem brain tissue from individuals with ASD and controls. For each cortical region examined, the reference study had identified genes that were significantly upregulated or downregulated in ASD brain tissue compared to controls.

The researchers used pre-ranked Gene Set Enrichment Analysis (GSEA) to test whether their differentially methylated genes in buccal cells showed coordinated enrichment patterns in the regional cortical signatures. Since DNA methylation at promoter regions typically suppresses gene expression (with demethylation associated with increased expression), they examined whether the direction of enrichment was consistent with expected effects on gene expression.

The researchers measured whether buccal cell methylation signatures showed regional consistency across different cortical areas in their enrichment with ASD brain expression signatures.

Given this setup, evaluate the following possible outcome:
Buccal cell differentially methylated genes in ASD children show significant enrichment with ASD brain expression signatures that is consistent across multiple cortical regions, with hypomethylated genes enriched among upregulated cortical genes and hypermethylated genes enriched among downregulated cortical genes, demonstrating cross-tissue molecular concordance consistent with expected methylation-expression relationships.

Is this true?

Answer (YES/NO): NO